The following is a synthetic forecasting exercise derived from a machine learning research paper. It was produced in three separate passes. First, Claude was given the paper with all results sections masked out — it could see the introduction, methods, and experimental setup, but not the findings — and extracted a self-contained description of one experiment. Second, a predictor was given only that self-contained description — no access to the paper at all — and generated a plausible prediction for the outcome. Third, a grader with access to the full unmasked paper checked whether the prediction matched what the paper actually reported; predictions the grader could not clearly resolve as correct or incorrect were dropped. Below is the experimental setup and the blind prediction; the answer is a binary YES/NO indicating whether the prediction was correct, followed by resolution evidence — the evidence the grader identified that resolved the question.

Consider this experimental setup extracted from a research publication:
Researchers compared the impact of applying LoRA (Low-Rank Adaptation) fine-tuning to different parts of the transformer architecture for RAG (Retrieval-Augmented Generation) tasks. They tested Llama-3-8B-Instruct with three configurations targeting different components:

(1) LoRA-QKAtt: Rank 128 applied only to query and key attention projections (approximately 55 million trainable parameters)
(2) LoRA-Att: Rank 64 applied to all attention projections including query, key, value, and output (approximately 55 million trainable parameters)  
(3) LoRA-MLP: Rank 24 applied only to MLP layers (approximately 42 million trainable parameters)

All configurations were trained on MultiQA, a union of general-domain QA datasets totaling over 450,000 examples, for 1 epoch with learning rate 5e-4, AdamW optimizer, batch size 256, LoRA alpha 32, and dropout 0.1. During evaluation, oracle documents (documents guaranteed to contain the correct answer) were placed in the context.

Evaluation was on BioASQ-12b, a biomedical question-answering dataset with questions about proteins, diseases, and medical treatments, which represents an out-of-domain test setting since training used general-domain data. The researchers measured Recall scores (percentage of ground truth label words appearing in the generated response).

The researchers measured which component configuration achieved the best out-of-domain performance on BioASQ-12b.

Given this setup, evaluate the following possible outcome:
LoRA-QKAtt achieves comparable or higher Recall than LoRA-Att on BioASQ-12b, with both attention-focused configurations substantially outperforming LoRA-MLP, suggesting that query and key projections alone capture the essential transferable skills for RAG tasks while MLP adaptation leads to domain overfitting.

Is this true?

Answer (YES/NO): NO